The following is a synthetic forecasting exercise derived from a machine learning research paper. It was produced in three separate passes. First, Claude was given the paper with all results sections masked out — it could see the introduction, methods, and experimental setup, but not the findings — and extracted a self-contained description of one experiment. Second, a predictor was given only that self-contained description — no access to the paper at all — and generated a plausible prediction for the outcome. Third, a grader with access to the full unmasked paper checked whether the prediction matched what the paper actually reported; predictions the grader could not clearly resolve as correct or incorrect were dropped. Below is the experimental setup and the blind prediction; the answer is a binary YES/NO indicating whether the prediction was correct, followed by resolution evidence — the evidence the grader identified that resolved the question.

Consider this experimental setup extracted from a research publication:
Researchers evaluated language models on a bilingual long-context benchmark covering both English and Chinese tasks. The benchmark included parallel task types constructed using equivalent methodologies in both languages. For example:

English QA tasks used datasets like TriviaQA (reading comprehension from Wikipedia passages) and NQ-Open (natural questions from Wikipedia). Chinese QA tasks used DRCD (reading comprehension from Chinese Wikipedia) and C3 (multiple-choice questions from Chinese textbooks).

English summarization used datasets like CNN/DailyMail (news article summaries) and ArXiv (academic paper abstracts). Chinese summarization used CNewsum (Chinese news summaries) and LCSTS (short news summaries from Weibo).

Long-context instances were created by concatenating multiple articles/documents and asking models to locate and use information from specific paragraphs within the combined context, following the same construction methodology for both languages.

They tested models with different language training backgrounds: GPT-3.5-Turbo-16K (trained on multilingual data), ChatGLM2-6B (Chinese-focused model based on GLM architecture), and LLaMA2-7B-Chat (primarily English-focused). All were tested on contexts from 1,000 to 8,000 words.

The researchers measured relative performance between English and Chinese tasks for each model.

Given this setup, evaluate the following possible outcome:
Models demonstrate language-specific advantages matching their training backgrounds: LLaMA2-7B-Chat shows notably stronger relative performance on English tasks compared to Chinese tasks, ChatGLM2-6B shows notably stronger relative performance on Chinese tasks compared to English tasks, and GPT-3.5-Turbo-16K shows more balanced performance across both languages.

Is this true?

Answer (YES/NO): NO